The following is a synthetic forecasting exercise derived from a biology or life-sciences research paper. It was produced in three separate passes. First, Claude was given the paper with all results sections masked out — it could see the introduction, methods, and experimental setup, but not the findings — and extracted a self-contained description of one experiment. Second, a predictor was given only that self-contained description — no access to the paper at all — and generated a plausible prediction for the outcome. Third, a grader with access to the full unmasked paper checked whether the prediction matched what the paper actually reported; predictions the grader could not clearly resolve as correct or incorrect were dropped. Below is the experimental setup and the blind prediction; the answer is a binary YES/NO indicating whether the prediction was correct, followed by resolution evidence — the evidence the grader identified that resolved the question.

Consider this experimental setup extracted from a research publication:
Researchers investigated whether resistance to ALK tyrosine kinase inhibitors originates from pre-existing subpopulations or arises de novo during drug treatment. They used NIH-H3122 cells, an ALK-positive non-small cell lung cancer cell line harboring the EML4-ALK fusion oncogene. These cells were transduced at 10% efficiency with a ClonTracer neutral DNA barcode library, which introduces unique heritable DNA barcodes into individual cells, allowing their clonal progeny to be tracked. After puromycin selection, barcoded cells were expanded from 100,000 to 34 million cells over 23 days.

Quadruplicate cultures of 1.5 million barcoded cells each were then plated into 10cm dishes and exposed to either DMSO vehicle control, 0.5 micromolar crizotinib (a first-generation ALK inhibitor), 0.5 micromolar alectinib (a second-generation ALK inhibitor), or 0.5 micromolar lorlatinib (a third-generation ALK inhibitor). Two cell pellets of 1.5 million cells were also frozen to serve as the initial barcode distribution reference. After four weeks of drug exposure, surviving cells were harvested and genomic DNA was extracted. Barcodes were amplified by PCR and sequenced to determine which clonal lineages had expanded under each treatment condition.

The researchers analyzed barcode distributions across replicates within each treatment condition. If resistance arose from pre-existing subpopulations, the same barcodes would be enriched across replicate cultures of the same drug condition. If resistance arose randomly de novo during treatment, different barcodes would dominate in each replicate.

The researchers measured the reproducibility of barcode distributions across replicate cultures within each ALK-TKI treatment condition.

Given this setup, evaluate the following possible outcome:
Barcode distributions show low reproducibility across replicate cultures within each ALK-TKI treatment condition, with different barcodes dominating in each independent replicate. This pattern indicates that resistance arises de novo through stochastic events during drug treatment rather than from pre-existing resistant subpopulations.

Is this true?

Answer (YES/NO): NO